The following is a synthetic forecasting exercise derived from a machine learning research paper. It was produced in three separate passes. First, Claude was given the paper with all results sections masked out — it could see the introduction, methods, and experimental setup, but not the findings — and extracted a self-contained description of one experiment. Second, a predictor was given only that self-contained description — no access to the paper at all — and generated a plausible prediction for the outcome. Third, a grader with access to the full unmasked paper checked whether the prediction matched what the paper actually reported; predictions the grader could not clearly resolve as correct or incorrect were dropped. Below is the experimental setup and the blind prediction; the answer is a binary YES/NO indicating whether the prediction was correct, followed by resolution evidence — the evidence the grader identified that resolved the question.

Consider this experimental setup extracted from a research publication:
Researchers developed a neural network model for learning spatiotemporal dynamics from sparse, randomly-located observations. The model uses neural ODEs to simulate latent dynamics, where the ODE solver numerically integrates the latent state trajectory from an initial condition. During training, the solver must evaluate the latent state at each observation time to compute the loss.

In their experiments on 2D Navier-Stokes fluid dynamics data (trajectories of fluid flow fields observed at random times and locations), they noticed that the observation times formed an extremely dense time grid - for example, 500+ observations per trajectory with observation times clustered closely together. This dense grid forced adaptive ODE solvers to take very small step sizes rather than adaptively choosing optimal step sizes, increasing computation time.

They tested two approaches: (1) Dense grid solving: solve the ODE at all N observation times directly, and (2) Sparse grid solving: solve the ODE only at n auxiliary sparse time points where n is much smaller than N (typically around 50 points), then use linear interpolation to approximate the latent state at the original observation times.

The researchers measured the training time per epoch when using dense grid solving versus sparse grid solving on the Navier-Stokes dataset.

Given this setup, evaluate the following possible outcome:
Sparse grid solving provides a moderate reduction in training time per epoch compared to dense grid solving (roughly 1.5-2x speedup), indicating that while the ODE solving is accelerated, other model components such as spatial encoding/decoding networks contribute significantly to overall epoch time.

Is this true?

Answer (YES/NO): NO